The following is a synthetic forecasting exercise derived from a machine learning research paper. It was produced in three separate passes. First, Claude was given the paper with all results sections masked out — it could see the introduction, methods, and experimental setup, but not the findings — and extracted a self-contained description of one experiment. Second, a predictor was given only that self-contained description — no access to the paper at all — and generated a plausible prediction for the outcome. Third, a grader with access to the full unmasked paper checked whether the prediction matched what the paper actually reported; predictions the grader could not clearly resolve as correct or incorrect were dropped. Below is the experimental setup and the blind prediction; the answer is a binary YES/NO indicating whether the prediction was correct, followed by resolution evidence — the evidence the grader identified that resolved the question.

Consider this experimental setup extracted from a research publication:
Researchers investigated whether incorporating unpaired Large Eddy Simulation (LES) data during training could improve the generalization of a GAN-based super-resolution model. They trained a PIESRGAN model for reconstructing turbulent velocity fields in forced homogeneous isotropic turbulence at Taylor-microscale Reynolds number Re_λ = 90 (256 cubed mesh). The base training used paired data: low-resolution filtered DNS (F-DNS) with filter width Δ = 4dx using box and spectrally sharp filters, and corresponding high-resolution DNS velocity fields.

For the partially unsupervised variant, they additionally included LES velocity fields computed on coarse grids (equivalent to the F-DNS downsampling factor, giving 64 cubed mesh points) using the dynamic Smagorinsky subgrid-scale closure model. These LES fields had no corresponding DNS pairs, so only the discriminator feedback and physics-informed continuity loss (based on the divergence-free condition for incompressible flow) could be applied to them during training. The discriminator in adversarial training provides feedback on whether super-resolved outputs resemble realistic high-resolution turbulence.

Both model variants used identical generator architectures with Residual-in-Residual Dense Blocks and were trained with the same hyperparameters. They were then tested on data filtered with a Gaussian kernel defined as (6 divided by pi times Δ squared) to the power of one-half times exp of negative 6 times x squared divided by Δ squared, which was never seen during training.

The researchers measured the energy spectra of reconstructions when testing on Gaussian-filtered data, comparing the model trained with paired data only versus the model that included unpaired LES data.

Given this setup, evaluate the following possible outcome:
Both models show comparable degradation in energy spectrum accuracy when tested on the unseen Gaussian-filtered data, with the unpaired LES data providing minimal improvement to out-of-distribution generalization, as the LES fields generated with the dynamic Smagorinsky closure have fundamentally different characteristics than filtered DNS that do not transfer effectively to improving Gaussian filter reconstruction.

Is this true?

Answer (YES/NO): NO